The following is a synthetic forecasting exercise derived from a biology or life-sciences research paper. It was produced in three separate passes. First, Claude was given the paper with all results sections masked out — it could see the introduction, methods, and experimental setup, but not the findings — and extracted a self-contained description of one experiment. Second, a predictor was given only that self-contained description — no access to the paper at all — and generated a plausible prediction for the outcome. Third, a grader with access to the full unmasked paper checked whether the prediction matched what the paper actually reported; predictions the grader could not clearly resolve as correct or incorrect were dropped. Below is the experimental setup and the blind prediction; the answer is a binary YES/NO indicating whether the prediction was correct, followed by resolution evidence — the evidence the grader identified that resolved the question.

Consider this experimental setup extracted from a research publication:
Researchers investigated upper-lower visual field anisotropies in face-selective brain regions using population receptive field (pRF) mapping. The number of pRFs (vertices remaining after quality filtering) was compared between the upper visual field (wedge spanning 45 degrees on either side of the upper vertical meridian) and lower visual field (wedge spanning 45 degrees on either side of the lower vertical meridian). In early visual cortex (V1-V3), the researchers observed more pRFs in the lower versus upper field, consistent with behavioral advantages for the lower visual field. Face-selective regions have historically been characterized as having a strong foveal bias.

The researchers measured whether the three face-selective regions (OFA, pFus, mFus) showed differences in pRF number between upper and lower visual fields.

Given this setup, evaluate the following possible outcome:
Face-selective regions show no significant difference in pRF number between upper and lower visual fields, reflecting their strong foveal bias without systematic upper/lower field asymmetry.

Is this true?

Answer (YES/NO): NO